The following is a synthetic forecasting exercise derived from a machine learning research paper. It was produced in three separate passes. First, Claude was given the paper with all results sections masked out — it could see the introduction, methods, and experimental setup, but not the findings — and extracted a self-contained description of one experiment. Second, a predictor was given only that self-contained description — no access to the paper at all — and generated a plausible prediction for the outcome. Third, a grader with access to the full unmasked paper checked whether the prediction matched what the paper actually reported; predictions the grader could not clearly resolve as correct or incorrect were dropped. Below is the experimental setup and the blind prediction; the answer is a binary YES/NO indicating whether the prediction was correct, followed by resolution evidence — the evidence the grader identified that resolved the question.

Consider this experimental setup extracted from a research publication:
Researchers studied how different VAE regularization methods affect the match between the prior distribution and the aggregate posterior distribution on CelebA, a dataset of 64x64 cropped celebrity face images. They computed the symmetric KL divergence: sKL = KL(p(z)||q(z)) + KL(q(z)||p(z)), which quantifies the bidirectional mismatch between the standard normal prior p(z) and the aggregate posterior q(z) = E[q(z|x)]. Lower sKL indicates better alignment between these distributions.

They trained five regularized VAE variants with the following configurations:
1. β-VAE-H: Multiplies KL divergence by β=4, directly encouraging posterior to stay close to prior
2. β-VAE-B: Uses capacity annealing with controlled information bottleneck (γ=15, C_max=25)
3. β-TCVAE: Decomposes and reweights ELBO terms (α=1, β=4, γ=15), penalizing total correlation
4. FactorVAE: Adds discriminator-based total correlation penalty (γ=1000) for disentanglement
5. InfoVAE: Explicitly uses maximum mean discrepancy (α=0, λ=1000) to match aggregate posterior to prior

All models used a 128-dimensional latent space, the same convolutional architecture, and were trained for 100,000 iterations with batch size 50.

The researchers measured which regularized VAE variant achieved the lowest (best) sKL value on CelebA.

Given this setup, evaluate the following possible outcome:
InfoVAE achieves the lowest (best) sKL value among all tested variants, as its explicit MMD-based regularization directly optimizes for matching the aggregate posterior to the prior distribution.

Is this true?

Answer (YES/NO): NO